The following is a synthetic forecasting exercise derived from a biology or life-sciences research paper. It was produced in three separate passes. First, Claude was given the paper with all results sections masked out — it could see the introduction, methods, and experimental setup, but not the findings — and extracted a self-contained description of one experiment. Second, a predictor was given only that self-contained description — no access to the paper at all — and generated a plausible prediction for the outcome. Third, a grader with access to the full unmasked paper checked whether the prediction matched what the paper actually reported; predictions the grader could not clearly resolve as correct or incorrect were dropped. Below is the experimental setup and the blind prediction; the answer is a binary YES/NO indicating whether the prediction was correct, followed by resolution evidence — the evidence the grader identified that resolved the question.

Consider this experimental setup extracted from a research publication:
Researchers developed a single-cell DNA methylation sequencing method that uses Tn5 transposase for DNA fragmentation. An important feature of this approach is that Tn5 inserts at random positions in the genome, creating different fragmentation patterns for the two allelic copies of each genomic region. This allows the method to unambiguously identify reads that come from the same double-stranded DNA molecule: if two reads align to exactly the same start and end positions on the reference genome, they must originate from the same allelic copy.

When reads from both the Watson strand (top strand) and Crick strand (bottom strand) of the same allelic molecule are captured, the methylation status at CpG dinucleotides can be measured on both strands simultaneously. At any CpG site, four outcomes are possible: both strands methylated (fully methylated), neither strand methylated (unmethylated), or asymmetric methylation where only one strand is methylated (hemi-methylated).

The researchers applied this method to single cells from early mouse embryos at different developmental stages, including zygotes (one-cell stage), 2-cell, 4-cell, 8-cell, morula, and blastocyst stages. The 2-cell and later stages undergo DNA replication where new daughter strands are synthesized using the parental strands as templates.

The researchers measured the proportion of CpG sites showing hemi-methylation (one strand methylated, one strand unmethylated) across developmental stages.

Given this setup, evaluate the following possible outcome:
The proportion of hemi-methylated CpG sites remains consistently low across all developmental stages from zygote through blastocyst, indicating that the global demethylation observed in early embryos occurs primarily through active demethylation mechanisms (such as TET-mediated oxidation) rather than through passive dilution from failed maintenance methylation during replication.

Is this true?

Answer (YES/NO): NO